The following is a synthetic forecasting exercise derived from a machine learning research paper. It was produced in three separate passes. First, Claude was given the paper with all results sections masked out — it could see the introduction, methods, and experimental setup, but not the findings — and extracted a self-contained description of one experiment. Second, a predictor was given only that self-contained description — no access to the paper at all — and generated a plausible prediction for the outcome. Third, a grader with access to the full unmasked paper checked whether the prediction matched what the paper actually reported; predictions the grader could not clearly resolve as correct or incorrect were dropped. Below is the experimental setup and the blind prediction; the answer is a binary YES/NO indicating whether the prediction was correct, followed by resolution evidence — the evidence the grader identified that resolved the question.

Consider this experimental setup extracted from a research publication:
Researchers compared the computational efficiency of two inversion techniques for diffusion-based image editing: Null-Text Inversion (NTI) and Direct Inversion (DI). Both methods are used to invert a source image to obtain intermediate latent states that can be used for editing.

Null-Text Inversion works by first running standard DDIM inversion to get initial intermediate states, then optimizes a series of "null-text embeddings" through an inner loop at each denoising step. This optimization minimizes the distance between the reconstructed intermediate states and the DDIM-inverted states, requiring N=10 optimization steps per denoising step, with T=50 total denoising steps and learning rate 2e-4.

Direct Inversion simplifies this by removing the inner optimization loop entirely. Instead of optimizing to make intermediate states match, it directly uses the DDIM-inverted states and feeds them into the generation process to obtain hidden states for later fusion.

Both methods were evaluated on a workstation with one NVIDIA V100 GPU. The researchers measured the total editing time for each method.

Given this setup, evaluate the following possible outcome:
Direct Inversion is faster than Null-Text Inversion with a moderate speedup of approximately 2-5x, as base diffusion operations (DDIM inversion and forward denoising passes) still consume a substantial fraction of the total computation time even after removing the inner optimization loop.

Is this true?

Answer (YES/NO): YES